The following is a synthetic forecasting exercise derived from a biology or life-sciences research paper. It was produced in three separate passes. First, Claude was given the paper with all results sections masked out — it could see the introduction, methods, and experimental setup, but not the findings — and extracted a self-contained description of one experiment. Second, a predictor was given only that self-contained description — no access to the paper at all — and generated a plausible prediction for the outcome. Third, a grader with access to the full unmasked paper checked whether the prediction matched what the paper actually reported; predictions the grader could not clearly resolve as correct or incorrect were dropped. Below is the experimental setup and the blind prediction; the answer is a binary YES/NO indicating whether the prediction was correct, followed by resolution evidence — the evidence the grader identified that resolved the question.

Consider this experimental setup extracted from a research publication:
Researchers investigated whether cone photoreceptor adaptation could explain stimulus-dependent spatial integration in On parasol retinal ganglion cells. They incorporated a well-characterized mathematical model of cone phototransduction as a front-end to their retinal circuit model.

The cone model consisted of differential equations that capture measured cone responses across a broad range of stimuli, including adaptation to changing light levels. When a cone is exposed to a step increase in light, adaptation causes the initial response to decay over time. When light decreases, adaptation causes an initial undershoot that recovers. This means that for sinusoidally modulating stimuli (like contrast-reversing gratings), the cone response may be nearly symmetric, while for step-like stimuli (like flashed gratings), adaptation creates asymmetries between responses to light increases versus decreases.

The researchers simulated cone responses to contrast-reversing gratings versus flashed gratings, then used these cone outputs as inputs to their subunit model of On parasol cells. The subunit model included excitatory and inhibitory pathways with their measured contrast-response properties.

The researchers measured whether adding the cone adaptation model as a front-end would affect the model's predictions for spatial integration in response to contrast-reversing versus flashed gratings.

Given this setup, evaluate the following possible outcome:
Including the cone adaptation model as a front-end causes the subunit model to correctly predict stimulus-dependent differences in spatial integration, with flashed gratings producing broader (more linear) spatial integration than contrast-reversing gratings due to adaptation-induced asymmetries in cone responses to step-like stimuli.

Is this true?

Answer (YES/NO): YES